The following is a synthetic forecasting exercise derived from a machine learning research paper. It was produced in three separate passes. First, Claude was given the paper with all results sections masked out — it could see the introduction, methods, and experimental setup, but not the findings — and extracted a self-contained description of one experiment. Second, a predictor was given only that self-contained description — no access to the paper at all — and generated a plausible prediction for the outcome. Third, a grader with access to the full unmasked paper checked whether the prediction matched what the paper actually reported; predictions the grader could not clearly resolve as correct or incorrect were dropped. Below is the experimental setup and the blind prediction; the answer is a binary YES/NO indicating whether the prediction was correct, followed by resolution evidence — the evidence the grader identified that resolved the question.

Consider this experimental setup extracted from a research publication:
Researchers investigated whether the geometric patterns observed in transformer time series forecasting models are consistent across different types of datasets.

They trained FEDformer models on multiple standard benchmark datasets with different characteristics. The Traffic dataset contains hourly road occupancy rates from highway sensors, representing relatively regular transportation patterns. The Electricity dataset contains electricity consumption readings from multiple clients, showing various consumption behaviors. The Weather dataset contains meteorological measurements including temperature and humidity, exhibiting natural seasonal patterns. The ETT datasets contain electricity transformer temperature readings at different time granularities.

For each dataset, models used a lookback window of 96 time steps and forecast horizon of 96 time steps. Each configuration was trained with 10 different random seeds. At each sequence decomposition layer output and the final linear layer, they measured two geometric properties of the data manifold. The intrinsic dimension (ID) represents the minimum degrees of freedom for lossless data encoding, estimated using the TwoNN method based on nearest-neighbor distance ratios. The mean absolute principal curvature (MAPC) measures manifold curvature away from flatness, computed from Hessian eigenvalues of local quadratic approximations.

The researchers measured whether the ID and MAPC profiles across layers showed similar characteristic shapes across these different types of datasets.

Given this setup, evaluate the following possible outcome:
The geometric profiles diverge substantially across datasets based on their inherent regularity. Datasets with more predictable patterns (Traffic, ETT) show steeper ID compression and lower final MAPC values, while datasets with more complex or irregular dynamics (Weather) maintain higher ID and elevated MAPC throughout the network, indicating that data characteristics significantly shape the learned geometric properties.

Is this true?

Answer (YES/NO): NO